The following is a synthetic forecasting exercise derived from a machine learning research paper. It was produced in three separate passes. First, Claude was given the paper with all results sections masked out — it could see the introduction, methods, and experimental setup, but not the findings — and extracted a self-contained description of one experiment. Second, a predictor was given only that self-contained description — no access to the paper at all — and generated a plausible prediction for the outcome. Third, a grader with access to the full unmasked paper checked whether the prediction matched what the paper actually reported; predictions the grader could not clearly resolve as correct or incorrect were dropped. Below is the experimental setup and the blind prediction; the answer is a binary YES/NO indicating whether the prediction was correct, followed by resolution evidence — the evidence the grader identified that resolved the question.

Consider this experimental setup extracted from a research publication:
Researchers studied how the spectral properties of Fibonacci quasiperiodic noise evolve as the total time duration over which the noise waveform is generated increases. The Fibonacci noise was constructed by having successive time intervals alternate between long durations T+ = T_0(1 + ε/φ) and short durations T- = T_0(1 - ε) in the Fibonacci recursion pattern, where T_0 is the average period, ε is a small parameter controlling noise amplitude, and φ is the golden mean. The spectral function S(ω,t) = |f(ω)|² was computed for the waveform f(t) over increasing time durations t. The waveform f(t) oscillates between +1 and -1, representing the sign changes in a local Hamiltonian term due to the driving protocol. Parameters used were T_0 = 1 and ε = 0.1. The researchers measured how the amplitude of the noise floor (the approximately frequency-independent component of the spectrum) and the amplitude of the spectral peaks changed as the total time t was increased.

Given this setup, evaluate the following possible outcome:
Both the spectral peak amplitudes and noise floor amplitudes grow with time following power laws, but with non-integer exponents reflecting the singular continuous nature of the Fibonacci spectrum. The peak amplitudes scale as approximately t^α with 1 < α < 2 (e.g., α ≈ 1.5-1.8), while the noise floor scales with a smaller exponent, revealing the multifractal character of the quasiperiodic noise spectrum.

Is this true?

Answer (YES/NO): NO